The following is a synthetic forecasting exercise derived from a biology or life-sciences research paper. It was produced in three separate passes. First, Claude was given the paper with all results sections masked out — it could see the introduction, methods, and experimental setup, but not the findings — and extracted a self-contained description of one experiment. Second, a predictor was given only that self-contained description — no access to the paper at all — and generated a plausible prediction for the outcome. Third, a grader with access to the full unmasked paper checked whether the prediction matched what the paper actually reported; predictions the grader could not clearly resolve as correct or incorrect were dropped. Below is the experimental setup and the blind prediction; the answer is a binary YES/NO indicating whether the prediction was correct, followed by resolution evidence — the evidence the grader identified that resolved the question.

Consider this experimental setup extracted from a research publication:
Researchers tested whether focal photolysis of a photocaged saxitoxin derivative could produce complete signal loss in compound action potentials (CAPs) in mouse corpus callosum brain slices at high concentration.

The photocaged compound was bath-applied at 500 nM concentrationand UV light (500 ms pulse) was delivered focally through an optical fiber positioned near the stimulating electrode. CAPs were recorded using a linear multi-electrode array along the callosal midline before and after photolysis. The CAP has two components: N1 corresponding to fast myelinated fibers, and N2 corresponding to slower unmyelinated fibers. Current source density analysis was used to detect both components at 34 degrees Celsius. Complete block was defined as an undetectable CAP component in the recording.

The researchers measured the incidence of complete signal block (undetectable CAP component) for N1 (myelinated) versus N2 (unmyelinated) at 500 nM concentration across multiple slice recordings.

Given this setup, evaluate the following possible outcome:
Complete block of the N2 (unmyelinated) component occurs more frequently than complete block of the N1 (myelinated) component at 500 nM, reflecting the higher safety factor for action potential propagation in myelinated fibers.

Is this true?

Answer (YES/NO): YES